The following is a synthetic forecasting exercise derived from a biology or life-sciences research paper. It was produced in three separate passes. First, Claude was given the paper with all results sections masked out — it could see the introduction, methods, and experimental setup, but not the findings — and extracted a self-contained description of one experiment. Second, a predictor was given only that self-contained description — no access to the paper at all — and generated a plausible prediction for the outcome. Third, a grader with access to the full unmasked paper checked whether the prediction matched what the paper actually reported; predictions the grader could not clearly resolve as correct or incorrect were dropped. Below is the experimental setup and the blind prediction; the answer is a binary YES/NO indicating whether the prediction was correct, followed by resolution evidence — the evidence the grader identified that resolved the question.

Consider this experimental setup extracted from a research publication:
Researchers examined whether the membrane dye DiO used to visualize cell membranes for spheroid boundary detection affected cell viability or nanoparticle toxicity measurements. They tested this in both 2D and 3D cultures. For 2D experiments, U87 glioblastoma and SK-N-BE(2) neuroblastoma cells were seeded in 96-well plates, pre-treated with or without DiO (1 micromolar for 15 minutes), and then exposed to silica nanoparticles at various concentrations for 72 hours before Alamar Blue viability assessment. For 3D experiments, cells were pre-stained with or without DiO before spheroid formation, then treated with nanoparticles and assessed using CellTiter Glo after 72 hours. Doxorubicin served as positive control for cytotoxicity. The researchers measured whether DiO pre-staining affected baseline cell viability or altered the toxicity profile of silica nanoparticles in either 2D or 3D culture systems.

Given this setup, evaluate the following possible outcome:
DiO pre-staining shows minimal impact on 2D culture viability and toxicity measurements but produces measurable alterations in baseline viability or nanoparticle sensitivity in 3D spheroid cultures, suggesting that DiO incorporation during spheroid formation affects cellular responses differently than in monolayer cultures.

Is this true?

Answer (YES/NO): NO